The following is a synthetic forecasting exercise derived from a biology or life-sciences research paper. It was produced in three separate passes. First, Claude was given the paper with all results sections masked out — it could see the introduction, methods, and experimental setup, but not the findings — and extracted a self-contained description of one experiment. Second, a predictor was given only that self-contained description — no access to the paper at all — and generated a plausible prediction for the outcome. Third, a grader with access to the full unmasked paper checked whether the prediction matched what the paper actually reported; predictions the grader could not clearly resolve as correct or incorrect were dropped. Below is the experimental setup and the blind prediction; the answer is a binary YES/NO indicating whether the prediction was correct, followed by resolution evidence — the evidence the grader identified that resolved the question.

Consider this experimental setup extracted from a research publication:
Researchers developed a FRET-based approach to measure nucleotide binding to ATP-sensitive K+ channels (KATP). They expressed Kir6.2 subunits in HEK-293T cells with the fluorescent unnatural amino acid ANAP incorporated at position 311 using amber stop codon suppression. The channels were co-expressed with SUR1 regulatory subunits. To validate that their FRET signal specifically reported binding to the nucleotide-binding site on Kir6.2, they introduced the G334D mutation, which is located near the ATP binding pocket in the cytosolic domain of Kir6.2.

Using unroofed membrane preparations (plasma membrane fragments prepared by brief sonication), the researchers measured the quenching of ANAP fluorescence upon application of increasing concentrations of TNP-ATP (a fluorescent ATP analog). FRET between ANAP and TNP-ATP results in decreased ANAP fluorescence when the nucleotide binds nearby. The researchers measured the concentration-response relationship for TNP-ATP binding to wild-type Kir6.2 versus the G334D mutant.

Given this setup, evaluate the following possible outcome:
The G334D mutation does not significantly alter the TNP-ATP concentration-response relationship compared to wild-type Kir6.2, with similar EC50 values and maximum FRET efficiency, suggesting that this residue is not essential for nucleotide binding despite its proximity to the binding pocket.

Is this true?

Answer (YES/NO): NO